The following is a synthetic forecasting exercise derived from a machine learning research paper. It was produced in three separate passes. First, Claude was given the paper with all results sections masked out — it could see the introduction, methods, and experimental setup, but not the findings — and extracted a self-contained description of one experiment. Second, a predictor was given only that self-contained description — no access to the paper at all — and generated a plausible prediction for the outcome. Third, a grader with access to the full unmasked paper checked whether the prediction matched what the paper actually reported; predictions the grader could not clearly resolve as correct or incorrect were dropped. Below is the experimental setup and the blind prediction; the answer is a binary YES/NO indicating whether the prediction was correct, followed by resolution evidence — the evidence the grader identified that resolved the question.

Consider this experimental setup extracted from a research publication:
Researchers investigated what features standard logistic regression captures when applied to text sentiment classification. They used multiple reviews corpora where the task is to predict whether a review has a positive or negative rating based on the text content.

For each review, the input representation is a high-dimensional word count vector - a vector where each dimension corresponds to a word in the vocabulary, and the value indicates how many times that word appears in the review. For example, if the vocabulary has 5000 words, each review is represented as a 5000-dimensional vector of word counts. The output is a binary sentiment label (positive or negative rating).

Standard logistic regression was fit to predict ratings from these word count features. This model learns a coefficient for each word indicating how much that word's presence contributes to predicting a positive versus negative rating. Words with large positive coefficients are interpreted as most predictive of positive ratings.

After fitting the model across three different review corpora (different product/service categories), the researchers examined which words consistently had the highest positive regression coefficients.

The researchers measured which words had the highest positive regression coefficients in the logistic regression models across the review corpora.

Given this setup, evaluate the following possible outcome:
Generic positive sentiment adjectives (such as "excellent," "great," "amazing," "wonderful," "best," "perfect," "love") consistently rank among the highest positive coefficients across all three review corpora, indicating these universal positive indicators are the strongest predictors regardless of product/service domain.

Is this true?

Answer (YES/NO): NO